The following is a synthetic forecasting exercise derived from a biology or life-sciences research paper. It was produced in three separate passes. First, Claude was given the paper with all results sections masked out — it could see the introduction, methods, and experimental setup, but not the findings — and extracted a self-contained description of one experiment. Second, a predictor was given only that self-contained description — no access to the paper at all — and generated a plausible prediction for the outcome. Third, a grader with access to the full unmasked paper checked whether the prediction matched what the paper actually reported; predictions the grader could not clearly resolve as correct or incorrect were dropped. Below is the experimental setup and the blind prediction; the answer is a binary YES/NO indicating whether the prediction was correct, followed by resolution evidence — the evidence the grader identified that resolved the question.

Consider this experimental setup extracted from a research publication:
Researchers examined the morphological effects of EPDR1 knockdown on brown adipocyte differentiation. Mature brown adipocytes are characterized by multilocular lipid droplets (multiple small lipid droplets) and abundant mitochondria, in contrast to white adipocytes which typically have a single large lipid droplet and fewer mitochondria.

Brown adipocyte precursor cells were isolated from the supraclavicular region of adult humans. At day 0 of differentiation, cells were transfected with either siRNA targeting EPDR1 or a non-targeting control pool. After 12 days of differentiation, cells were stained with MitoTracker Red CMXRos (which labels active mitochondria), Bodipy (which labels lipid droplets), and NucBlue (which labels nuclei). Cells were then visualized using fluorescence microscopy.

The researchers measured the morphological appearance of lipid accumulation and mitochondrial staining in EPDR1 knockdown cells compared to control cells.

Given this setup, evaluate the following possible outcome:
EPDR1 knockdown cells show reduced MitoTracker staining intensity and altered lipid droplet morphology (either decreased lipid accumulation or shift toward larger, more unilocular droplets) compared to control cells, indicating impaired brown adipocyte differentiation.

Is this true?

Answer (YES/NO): NO